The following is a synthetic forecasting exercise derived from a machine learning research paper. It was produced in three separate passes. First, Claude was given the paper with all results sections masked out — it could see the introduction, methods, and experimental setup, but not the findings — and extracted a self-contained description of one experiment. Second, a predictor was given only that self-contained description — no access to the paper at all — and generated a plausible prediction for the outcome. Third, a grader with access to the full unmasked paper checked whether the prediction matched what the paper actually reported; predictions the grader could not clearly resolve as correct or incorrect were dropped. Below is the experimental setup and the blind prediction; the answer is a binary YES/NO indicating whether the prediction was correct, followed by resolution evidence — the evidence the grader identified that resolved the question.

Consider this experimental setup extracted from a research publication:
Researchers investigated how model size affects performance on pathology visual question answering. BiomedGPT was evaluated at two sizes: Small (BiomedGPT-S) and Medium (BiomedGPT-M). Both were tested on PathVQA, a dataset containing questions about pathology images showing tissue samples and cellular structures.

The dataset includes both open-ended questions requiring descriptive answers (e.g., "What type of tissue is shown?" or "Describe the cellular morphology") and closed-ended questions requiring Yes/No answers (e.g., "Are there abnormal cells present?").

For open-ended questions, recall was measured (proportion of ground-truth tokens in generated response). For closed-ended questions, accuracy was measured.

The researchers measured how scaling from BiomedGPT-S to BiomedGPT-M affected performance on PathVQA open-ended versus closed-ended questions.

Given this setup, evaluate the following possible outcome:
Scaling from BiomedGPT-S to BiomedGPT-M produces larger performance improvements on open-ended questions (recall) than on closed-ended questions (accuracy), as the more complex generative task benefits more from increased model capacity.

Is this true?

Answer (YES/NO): YES